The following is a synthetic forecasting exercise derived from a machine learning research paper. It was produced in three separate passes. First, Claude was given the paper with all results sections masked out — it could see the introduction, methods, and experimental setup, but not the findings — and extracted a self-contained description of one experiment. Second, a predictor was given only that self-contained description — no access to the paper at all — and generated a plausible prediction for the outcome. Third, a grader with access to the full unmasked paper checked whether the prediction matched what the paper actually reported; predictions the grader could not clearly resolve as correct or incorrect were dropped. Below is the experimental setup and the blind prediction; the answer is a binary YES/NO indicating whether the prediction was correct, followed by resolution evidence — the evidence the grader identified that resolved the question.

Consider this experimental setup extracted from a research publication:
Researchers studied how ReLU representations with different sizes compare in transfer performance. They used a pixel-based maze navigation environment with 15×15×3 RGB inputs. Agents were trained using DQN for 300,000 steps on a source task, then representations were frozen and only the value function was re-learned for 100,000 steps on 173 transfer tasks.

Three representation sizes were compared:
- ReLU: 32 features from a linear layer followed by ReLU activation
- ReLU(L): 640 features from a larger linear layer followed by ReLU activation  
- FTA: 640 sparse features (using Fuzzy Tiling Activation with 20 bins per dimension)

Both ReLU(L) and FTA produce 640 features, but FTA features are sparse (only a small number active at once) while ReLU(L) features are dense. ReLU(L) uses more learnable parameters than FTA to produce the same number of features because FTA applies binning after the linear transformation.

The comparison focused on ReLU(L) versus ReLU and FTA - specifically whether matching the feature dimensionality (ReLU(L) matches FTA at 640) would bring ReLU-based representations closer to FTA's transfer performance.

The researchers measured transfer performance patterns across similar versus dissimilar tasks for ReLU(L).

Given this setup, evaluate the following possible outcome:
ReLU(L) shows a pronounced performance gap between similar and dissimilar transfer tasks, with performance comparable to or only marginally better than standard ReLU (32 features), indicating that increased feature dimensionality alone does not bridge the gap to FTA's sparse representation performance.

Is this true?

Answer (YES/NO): YES